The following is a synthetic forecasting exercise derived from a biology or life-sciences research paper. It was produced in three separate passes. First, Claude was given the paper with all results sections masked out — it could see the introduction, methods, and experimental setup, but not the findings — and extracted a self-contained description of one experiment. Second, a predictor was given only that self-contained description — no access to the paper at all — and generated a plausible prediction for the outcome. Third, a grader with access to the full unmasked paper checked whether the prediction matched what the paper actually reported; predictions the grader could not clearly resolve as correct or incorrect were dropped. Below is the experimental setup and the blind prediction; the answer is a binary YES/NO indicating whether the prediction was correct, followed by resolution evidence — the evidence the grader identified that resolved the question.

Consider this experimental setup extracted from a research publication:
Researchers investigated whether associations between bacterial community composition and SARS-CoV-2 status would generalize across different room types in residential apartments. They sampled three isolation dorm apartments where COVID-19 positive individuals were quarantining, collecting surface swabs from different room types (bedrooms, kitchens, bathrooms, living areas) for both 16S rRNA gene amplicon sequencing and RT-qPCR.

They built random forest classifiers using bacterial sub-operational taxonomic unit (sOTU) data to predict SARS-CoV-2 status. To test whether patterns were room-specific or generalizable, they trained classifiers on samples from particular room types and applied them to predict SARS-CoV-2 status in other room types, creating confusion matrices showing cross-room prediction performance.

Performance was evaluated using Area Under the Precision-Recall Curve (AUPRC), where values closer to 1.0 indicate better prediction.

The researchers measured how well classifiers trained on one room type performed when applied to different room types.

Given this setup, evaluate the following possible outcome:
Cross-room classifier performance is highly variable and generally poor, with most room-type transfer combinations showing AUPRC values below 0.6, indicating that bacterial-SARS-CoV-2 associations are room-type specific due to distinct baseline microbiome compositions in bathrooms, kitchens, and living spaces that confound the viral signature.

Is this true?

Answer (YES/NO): NO